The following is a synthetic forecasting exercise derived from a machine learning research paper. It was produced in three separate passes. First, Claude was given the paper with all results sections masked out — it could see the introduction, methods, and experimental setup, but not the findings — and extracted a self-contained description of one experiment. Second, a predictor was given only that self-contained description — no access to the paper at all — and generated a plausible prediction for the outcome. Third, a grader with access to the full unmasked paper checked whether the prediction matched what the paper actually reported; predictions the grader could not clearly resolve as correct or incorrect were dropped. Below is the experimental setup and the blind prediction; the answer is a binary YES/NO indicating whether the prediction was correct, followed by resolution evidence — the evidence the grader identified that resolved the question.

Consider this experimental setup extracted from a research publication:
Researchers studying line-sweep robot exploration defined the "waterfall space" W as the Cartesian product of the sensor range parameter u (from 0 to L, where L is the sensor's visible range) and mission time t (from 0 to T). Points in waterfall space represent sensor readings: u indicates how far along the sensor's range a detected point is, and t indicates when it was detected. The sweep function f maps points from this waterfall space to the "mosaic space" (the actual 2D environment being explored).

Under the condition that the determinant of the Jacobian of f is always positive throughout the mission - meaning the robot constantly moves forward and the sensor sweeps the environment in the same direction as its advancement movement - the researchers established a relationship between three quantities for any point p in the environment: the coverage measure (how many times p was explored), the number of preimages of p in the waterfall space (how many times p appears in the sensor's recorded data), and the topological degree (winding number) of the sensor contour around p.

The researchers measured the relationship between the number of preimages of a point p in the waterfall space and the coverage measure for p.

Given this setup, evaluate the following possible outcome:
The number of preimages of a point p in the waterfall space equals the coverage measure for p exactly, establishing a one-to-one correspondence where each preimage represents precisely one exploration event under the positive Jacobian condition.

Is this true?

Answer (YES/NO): YES